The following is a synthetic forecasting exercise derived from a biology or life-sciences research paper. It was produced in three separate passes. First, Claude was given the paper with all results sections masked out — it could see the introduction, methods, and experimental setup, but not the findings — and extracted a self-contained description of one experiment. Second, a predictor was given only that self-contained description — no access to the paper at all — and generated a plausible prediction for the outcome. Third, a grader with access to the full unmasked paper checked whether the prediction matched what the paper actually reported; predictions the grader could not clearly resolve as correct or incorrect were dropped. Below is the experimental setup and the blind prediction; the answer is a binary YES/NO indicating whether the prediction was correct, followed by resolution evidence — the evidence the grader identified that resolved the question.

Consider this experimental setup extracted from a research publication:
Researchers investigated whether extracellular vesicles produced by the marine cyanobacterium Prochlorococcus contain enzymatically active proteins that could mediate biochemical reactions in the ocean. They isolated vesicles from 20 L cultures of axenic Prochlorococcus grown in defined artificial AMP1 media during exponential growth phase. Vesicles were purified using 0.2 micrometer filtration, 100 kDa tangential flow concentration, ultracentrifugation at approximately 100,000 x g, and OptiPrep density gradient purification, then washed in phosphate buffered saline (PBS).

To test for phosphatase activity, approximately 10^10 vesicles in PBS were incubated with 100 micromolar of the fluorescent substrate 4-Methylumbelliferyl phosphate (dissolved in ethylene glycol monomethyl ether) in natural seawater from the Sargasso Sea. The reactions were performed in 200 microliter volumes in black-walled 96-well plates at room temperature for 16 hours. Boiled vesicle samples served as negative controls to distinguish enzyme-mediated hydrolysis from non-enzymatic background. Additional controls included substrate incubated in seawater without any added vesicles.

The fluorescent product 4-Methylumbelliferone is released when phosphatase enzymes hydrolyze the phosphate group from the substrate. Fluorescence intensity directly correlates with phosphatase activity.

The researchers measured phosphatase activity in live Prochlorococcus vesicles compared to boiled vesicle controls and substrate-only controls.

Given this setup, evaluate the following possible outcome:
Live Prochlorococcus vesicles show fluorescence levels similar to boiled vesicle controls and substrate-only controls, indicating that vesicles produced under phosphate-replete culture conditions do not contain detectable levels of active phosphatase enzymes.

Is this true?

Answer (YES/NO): NO